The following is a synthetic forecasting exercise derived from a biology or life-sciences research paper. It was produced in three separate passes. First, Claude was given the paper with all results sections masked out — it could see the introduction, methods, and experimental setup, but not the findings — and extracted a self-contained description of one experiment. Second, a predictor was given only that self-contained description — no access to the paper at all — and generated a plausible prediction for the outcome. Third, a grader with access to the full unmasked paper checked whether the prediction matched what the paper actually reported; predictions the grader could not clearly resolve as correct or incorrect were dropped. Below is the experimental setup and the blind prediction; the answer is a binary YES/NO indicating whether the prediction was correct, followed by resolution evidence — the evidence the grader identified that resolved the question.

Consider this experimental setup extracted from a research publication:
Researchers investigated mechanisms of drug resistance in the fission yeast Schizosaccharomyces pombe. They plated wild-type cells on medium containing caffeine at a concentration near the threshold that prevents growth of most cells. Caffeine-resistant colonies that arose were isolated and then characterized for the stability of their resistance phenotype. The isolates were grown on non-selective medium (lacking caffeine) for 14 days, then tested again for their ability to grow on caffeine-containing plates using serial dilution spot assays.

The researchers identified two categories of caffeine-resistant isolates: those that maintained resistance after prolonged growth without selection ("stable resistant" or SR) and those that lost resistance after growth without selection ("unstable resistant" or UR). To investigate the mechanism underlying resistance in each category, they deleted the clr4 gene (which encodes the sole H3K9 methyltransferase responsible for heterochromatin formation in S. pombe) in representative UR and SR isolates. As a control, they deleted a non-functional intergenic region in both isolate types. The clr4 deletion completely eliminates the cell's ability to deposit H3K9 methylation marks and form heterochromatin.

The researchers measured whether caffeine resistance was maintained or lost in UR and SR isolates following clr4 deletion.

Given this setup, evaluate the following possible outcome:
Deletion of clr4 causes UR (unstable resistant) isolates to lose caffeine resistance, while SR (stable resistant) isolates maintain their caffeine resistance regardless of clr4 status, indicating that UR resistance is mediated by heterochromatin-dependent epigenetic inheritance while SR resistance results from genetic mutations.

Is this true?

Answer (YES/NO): YES